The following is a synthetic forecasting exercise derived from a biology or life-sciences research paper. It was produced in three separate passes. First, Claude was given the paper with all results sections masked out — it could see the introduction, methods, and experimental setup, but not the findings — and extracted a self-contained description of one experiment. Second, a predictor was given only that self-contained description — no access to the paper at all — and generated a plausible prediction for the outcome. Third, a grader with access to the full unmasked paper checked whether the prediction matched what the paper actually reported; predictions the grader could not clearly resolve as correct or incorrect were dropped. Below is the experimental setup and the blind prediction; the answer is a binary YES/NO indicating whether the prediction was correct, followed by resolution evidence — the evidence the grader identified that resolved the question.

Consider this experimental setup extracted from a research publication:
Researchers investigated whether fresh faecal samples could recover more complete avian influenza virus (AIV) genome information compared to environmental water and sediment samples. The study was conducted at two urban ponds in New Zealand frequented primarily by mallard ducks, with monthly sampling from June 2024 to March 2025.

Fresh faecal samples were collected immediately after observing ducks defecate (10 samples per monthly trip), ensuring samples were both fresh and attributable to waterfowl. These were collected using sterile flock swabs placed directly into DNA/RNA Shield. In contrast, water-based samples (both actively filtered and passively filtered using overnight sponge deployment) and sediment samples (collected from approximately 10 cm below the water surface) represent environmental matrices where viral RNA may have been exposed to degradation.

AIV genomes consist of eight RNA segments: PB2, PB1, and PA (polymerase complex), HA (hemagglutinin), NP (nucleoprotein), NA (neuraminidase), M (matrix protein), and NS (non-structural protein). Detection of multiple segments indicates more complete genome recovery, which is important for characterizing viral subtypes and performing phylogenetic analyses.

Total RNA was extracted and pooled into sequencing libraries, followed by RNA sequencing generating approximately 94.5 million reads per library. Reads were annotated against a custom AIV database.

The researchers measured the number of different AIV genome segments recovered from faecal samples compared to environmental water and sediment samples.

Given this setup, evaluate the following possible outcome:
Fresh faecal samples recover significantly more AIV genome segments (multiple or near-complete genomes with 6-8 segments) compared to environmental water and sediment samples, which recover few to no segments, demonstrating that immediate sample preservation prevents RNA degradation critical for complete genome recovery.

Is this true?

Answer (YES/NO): NO